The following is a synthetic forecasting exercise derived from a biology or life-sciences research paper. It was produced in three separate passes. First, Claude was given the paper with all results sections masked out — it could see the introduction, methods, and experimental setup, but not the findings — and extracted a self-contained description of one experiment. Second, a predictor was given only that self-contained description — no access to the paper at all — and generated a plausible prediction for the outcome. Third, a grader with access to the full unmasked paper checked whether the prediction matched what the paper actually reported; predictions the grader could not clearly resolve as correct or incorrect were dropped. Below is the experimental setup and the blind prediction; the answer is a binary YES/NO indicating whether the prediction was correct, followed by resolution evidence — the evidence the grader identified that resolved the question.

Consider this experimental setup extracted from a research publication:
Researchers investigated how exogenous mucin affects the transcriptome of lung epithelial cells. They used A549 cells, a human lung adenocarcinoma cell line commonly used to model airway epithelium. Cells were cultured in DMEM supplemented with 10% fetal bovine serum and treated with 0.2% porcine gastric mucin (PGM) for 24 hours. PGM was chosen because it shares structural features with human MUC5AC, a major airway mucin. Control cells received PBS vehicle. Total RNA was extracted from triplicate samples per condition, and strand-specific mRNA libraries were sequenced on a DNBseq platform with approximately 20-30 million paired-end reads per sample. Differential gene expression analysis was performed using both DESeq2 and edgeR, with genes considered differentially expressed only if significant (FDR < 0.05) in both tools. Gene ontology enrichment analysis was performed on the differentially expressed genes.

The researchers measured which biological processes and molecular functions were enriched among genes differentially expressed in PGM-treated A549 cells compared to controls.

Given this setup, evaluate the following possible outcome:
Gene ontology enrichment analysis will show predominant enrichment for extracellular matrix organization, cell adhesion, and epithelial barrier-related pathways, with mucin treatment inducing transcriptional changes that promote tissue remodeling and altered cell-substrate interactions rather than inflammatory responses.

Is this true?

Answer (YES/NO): NO